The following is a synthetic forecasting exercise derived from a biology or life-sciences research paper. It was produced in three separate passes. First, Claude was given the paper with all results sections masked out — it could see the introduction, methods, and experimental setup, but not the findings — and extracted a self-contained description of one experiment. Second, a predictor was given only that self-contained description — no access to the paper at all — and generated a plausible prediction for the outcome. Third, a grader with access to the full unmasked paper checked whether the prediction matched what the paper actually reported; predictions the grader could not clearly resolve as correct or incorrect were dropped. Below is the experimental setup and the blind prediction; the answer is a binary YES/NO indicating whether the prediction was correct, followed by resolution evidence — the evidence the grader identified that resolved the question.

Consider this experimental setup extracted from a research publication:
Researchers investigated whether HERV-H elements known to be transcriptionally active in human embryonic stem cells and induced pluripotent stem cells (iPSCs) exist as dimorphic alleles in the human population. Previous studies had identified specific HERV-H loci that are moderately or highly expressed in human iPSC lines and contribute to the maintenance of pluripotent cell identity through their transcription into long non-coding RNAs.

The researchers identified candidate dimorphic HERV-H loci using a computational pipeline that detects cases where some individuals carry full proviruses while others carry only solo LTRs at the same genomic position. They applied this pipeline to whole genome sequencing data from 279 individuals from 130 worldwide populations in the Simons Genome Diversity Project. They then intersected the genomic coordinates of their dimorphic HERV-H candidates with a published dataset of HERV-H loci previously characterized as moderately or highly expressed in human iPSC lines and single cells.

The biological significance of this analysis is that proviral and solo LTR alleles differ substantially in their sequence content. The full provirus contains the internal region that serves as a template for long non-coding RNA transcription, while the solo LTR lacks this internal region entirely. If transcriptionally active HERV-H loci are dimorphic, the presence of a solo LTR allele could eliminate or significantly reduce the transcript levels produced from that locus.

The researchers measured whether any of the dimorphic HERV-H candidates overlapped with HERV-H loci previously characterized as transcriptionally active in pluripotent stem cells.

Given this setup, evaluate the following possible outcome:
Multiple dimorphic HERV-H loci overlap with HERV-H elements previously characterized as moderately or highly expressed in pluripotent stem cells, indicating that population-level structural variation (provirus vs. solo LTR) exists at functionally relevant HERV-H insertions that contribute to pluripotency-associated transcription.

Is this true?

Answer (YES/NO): YES